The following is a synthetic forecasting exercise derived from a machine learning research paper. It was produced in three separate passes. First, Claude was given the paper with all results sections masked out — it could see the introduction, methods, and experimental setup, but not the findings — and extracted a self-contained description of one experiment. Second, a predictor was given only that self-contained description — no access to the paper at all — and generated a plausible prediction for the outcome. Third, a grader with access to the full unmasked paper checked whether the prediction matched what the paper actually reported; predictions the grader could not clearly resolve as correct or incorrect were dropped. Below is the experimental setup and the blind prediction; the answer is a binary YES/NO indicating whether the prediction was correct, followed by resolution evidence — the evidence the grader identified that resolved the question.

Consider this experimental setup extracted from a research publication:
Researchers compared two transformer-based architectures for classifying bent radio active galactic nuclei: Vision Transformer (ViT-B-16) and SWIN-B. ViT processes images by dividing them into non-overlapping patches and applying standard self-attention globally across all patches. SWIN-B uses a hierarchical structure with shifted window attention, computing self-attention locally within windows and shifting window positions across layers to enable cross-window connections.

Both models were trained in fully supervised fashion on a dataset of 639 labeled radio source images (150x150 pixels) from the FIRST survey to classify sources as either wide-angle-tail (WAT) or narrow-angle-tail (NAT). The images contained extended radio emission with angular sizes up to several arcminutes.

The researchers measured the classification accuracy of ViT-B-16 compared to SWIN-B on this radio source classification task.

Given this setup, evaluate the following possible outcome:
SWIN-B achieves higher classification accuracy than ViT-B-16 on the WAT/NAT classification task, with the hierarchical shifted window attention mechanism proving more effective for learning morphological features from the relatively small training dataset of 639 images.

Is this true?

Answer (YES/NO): YES